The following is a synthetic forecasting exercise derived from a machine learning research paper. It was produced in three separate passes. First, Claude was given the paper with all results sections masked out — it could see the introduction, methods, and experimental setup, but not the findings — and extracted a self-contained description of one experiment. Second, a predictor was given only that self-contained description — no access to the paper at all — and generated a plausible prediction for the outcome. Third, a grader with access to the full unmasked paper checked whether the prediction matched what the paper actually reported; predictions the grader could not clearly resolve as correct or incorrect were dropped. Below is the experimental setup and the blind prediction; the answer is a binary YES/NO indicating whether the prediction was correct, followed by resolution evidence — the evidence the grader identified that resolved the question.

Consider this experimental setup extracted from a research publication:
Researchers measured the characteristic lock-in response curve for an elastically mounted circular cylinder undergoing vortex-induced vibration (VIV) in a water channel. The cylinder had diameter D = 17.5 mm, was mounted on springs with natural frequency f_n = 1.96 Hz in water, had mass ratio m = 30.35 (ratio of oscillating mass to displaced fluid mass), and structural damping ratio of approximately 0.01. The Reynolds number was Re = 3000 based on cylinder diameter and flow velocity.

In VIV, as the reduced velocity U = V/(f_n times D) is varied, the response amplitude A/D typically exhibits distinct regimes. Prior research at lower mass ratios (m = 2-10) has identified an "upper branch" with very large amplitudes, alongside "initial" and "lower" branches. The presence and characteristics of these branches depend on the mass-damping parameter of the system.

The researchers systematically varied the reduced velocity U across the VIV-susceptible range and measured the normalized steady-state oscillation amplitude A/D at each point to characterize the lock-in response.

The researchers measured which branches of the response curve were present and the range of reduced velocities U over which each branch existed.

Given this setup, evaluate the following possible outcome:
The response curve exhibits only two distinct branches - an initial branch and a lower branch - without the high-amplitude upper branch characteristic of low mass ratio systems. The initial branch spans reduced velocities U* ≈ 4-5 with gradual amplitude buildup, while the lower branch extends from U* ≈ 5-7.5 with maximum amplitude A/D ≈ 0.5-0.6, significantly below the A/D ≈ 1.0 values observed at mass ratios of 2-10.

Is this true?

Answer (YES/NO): NO